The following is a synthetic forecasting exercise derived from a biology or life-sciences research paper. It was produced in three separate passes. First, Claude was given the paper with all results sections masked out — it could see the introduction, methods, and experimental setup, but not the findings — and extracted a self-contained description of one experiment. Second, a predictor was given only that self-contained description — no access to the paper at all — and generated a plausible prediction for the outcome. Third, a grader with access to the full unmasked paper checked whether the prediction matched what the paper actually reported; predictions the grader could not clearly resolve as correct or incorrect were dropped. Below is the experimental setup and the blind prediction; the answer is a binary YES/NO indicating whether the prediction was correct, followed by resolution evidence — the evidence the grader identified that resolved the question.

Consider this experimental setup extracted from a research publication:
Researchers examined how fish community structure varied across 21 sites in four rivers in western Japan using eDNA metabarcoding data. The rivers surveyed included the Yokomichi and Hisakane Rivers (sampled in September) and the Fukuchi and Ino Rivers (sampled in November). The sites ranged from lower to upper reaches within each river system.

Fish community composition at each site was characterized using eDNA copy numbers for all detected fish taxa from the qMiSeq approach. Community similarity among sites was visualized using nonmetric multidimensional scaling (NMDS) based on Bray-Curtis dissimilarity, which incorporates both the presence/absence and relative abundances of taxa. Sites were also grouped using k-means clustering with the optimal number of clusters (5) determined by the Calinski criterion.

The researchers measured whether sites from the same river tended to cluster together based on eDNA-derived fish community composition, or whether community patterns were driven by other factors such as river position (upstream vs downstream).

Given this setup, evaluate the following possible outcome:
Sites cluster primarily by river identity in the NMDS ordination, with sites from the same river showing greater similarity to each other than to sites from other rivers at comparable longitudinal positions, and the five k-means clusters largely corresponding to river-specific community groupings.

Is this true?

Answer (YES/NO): NO